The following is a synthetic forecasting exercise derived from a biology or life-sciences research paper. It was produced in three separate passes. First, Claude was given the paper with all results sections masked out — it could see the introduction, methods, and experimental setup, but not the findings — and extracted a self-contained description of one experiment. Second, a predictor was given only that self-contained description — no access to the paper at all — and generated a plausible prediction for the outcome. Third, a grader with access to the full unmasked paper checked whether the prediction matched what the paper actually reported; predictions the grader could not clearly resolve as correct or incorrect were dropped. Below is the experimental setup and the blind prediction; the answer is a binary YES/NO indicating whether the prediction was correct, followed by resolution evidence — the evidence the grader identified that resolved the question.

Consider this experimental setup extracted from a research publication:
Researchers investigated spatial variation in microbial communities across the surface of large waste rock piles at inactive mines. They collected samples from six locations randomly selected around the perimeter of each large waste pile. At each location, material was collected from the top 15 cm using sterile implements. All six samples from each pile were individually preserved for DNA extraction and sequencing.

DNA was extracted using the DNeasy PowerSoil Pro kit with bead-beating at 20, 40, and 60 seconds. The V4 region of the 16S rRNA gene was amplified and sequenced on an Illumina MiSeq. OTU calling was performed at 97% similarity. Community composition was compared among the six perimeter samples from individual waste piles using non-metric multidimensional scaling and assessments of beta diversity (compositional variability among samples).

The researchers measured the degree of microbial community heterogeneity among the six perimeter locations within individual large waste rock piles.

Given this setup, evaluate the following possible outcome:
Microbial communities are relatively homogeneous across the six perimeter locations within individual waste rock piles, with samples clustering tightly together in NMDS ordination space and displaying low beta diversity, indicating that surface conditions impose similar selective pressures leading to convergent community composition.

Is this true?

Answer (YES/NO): NO